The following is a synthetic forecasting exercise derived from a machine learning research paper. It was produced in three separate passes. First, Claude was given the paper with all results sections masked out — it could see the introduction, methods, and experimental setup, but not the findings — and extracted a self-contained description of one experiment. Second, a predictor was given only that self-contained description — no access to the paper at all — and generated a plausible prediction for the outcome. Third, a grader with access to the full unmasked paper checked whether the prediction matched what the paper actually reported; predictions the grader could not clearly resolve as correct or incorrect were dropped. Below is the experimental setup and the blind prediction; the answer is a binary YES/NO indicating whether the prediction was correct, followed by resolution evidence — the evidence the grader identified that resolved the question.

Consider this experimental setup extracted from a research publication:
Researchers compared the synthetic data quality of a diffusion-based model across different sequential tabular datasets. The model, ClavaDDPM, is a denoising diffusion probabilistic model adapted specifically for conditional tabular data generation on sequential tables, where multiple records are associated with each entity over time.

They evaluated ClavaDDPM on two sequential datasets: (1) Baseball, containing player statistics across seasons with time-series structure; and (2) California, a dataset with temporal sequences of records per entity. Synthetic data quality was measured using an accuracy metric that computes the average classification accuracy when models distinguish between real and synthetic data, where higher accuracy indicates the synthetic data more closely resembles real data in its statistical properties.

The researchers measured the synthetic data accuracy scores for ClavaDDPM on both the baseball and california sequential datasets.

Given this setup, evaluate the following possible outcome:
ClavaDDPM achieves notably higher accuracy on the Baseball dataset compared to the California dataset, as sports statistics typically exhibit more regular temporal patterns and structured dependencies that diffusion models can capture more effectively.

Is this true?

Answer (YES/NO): NO